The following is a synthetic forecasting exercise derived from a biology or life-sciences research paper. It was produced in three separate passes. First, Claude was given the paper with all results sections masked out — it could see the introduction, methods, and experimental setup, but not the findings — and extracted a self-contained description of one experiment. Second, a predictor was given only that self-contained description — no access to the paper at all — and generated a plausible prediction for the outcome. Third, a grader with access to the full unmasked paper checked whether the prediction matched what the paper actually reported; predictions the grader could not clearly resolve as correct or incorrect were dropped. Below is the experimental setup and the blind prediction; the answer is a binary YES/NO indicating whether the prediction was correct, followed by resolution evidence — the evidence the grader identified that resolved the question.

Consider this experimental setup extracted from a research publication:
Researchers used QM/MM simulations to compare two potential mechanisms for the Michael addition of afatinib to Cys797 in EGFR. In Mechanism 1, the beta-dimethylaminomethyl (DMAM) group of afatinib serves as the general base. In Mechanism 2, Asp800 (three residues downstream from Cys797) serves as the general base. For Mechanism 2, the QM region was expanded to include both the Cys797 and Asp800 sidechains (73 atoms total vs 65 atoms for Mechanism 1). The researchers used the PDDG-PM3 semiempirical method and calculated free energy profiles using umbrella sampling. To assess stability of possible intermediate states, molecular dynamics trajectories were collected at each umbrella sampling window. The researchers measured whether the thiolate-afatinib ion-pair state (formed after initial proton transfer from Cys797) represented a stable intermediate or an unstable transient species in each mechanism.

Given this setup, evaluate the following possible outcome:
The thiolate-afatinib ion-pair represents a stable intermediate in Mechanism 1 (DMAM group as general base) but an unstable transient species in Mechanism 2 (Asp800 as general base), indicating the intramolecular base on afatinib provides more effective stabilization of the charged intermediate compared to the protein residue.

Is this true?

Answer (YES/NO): NO